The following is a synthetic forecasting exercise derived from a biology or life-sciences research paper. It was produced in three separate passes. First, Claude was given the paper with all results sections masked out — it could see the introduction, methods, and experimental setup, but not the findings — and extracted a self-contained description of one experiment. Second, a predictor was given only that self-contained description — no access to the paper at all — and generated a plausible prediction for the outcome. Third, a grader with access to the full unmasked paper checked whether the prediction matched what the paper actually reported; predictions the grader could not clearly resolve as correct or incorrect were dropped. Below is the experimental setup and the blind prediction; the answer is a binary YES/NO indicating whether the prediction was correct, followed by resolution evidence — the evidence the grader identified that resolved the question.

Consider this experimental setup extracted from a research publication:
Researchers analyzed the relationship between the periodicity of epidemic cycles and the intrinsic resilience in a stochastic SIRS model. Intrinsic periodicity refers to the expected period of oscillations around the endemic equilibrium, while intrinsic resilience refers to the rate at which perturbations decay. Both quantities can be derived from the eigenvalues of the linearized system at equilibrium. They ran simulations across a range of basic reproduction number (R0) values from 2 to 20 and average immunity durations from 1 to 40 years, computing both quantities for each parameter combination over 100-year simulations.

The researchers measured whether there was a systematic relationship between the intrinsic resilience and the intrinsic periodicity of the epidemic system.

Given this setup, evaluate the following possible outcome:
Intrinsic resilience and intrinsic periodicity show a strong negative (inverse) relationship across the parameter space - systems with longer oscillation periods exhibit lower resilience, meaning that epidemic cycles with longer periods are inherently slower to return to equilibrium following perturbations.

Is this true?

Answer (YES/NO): YES